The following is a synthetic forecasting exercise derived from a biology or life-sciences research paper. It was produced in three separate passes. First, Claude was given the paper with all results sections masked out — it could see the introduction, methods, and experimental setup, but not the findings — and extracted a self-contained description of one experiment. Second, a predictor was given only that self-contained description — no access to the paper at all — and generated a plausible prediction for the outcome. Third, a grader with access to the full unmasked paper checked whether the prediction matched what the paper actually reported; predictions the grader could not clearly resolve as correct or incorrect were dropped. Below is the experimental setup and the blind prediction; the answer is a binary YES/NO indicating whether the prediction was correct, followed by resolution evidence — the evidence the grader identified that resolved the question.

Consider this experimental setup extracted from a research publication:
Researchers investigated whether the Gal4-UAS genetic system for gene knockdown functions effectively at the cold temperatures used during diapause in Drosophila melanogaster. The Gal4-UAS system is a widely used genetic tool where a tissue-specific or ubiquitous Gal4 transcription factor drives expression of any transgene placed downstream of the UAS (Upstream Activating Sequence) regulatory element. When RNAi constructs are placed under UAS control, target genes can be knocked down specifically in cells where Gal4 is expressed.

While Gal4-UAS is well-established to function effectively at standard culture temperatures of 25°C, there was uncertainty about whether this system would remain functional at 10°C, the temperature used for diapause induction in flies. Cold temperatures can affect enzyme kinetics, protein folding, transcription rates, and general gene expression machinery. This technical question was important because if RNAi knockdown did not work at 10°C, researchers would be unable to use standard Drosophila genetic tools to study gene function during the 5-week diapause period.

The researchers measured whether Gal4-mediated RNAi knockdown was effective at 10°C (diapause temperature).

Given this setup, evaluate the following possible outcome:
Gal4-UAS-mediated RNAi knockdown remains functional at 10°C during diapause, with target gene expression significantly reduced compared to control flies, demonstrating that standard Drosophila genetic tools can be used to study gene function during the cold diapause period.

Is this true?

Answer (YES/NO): YES